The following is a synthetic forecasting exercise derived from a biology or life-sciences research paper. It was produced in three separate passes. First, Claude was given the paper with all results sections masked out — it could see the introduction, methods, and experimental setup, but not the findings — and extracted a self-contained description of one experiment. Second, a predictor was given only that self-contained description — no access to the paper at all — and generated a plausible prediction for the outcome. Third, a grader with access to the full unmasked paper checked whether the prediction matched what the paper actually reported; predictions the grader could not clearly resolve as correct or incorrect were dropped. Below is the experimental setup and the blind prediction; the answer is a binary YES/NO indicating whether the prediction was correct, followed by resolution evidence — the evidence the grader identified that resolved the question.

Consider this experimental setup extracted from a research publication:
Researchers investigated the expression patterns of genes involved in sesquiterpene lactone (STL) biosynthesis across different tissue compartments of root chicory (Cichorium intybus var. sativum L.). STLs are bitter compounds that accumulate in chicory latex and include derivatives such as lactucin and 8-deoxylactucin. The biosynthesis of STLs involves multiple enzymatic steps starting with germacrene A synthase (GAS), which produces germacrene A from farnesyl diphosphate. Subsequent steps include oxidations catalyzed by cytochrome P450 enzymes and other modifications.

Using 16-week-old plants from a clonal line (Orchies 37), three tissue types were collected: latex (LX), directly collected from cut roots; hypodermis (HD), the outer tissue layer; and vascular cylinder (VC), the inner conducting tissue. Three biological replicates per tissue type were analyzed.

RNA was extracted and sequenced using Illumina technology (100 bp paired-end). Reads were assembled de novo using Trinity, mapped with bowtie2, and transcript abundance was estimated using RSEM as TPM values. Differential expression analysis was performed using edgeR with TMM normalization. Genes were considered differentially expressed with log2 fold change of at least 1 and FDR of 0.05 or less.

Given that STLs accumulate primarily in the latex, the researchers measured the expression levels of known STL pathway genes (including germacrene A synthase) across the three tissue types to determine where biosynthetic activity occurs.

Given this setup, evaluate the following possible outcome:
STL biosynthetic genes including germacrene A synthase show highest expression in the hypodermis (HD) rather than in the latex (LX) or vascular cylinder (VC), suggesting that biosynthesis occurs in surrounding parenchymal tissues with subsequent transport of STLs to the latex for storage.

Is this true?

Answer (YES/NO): NO